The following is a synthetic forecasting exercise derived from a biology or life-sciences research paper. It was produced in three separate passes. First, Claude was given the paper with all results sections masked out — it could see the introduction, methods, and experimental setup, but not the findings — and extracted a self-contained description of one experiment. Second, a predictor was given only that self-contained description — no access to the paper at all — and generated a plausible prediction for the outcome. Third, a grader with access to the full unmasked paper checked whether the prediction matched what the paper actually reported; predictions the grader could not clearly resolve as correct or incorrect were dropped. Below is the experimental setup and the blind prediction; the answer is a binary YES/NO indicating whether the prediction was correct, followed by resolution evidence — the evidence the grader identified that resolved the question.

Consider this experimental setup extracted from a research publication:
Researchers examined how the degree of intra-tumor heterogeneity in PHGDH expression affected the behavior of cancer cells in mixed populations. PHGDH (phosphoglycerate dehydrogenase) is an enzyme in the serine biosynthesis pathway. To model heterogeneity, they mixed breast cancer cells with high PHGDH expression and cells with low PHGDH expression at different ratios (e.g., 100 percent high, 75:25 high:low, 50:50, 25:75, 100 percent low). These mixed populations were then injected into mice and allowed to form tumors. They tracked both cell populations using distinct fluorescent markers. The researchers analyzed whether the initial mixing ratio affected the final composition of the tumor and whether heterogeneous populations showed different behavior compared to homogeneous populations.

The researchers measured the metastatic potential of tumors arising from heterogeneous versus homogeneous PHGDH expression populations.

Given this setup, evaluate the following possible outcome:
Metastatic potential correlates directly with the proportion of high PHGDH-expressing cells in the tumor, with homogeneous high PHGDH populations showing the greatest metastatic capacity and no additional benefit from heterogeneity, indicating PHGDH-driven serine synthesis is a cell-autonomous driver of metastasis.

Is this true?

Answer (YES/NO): NO